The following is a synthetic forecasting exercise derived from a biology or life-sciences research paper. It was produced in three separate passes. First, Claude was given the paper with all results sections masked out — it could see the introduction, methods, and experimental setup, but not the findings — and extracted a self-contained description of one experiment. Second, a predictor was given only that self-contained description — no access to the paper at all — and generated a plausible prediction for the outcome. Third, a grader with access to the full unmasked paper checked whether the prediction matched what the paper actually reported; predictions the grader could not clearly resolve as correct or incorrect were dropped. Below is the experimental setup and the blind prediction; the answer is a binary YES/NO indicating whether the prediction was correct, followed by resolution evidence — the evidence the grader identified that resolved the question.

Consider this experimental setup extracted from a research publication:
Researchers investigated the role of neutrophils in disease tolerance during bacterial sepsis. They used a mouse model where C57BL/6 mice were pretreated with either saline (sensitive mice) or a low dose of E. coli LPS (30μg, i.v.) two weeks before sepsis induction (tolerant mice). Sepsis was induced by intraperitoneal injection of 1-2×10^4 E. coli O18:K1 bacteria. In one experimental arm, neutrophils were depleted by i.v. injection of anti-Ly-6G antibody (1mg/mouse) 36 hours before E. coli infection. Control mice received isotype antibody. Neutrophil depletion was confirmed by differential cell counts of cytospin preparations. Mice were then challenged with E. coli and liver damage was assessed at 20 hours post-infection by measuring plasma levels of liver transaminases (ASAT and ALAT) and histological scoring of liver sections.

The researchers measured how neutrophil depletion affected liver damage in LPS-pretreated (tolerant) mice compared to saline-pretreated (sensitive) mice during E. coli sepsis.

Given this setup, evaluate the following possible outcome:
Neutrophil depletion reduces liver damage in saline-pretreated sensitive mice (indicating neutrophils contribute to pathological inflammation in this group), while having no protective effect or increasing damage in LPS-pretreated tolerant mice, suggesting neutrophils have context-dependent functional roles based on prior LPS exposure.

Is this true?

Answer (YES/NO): NO